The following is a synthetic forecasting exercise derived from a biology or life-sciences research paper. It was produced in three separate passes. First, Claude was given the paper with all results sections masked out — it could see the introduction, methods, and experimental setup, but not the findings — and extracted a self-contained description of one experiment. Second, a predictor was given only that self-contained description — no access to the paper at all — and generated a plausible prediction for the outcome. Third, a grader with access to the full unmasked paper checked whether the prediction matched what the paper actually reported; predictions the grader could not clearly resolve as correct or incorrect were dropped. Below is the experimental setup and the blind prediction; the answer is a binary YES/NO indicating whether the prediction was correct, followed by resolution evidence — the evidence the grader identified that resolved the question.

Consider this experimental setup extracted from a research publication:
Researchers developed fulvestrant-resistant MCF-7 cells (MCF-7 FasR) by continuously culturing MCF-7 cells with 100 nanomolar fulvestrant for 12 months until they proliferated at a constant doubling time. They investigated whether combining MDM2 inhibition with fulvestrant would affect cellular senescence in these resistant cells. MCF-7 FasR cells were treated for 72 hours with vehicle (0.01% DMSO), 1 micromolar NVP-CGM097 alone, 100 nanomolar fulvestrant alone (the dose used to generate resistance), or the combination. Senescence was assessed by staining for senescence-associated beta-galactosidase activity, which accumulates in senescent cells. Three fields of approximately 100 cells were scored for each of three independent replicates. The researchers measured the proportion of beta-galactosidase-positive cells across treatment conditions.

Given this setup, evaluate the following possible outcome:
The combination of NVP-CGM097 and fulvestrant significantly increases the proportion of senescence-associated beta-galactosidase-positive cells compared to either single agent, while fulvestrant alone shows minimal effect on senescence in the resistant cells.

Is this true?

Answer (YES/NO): YES